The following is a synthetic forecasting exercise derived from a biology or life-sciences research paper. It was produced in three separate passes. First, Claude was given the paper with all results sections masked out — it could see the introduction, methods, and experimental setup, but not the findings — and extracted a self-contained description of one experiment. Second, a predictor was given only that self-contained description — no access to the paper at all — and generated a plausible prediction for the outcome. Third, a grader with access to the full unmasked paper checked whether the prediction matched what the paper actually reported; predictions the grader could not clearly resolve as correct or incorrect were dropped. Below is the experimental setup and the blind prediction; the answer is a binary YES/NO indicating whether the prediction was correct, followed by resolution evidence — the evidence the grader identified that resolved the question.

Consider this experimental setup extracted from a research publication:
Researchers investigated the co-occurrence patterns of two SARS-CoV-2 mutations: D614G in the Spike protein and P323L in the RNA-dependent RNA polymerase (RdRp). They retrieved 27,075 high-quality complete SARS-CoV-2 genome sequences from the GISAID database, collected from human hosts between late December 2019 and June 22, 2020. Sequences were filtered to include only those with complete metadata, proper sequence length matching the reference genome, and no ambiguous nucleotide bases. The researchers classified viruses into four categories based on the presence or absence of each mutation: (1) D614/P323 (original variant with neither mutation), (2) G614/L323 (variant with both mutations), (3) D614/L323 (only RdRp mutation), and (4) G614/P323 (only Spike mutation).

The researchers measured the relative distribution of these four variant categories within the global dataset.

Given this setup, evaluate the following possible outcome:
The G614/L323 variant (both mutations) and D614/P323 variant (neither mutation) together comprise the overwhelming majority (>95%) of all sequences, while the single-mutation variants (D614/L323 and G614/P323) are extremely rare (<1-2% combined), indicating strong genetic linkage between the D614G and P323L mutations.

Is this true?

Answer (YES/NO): YES